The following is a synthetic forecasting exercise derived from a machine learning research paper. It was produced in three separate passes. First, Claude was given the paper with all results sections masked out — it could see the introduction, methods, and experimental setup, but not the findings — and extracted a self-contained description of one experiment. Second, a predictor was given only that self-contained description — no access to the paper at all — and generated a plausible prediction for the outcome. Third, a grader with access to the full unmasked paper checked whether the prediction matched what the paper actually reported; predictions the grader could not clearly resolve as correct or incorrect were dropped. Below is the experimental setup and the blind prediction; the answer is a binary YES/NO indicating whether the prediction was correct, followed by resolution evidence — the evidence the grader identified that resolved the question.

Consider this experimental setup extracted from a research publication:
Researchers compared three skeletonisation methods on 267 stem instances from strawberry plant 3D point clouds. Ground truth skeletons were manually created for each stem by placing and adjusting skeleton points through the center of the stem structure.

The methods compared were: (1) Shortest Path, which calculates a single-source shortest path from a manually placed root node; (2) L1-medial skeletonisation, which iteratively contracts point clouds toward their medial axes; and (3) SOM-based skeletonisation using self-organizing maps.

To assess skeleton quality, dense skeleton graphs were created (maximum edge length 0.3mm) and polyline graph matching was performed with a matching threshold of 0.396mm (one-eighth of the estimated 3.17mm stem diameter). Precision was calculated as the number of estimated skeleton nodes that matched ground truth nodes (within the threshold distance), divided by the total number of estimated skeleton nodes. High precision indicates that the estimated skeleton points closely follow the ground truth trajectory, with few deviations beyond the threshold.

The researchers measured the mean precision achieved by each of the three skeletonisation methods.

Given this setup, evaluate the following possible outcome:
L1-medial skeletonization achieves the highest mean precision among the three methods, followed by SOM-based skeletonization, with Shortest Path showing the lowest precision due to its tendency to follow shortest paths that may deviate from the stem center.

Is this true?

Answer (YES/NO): NO